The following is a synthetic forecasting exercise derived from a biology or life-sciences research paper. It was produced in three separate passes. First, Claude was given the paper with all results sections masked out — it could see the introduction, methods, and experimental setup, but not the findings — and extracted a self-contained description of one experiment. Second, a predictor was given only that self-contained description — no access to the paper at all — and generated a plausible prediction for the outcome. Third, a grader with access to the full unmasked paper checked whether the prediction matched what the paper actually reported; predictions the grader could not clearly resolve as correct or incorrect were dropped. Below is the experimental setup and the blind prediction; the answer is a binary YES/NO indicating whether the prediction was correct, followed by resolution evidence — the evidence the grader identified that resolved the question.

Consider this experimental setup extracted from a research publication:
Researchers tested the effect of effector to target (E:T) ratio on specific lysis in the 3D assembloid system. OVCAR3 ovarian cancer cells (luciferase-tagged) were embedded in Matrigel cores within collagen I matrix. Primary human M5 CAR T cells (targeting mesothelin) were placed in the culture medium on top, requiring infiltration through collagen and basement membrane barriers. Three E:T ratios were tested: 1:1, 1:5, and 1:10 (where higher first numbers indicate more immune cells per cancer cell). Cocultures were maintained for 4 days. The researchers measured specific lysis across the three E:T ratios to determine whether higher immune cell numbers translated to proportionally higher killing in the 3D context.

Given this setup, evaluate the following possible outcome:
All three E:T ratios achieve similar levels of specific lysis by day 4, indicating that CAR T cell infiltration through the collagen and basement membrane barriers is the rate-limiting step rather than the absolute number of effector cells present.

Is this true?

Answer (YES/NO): NO